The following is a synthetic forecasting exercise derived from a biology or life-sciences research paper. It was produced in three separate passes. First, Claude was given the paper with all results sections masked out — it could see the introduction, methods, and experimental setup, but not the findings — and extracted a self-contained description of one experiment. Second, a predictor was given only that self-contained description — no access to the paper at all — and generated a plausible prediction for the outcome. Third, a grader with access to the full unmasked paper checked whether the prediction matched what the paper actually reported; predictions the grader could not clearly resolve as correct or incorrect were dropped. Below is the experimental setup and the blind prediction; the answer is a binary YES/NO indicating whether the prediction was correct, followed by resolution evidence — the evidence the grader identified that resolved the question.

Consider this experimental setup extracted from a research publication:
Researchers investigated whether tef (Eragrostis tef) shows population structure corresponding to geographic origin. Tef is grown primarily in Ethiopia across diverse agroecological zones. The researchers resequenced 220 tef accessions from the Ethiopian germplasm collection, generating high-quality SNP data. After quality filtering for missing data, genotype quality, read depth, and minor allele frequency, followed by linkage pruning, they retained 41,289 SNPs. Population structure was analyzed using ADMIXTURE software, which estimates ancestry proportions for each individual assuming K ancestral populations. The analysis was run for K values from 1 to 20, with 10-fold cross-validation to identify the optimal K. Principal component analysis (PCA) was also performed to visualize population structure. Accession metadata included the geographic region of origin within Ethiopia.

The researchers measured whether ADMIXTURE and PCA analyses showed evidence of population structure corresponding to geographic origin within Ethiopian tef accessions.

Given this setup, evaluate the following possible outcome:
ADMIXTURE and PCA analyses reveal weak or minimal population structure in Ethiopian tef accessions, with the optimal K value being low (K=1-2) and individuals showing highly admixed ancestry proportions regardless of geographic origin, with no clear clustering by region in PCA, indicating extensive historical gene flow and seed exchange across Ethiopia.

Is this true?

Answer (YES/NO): NO